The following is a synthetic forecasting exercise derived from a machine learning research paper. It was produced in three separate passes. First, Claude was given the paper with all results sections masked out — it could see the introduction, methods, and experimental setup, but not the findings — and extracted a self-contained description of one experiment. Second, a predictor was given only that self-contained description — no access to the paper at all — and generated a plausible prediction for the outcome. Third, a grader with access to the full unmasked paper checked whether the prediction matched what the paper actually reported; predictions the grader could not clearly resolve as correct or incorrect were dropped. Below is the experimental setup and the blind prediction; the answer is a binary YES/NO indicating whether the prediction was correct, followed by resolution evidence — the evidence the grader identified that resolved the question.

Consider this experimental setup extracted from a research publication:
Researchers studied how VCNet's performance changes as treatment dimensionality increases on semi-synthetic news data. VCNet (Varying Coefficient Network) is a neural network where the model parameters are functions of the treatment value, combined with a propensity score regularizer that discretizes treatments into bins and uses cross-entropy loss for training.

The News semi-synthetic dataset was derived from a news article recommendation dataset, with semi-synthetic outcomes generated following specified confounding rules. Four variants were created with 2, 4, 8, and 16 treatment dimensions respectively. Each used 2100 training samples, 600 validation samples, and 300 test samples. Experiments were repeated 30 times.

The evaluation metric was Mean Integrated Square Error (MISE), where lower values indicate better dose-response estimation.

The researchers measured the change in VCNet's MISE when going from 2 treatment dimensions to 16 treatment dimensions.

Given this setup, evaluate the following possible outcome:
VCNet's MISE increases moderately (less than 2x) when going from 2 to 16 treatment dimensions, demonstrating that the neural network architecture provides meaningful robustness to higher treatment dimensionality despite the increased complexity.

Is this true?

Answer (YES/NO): NO